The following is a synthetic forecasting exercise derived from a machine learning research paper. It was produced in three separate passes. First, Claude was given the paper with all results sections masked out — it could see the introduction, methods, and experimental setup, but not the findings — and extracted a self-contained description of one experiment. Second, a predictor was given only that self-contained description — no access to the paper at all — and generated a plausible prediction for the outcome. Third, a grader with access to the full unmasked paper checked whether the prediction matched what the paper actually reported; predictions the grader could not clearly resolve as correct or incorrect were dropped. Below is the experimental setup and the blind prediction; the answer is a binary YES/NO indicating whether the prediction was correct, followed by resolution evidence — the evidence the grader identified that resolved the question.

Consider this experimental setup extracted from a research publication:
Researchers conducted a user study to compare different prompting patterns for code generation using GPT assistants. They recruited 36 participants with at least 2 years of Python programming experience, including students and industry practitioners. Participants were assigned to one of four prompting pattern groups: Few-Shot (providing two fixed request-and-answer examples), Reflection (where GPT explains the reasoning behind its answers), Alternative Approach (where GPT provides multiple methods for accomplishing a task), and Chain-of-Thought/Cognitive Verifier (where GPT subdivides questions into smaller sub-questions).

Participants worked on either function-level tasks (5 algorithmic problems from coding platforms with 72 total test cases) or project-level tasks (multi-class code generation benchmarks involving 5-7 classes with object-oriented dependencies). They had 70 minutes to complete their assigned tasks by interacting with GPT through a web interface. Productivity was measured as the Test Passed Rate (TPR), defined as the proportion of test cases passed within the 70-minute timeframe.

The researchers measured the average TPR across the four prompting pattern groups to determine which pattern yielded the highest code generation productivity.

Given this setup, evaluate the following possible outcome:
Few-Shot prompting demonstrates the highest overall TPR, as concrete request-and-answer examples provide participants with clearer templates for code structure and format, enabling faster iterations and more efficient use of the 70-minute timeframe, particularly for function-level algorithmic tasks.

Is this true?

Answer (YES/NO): NO